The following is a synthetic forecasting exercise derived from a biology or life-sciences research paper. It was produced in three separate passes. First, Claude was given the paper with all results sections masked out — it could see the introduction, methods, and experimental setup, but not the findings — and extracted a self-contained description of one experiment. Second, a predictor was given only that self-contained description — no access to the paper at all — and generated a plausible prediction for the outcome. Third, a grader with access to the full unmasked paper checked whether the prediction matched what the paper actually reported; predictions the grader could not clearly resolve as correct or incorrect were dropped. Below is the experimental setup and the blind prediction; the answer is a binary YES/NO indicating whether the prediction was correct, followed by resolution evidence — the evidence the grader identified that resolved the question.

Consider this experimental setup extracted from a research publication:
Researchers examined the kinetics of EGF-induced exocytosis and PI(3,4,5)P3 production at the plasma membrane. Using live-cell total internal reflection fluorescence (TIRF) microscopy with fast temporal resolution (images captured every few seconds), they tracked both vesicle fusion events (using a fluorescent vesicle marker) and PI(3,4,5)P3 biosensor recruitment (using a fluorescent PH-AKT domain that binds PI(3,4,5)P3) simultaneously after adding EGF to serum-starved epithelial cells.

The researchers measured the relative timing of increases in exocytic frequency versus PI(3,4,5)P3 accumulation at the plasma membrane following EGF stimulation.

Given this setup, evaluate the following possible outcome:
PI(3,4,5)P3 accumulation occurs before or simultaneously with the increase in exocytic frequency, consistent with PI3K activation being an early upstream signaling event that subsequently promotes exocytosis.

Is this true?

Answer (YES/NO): NO